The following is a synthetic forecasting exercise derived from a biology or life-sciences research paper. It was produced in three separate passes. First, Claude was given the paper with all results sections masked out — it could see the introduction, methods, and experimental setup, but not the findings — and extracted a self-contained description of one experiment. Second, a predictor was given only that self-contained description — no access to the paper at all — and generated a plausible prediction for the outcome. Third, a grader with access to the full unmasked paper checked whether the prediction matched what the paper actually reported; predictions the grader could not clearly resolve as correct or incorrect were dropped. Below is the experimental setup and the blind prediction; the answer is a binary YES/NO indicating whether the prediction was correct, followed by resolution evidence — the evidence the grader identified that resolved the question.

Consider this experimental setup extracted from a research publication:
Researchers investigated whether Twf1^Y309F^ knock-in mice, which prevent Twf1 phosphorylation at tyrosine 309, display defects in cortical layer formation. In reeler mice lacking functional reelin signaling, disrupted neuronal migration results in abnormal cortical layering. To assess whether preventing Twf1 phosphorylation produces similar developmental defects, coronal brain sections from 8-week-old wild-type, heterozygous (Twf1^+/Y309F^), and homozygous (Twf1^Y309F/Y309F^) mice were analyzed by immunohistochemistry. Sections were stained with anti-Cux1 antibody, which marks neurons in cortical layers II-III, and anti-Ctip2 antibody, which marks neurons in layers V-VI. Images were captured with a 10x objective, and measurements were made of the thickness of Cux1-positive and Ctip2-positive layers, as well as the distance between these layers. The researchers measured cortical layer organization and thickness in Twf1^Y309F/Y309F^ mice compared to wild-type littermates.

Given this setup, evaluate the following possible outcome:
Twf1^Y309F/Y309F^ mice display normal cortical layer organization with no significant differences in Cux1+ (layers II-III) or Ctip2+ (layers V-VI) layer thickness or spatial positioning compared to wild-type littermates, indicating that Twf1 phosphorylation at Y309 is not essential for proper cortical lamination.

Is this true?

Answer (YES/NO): YES